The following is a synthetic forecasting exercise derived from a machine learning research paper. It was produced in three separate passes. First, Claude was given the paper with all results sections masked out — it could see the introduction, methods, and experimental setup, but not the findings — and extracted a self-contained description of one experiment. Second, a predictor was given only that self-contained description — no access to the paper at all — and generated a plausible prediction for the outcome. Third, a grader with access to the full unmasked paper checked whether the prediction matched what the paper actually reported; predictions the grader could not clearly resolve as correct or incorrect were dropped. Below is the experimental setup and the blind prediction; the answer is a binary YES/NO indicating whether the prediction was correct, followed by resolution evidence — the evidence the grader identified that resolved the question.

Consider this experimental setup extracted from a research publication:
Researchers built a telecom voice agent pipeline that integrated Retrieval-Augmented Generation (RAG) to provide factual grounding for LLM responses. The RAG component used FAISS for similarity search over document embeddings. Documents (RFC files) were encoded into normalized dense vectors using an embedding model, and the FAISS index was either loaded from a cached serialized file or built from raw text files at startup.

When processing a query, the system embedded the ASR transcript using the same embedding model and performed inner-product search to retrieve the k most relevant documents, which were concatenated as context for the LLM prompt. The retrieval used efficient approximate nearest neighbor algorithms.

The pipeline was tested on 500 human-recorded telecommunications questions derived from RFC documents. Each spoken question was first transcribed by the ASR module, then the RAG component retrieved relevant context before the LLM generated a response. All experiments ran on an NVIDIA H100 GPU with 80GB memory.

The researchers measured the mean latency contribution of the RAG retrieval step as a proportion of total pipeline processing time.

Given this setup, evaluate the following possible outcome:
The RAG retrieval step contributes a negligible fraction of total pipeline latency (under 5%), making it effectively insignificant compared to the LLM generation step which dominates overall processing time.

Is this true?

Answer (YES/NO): YES